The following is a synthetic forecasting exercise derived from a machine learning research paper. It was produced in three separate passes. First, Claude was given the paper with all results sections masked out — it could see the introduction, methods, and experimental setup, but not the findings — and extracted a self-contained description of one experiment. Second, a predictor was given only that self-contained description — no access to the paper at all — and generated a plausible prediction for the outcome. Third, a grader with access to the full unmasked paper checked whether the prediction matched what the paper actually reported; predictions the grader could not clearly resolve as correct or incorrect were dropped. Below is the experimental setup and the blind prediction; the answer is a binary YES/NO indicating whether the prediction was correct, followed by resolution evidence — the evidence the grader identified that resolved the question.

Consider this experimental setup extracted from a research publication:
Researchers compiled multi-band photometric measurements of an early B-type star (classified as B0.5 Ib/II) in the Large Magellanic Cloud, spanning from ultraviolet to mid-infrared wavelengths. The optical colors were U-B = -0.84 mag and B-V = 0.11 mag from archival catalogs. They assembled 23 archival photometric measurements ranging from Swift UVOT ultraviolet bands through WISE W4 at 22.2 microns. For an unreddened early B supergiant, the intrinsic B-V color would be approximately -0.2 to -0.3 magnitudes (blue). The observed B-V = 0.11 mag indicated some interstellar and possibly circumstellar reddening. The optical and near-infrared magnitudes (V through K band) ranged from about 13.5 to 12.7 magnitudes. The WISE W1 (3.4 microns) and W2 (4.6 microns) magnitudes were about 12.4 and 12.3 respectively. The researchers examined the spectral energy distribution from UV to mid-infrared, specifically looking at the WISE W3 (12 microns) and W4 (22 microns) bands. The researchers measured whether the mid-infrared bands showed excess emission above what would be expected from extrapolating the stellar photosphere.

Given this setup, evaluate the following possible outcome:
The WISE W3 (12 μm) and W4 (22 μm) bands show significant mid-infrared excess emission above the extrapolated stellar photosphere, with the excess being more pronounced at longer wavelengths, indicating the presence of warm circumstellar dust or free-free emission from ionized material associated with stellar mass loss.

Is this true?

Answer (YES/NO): NO